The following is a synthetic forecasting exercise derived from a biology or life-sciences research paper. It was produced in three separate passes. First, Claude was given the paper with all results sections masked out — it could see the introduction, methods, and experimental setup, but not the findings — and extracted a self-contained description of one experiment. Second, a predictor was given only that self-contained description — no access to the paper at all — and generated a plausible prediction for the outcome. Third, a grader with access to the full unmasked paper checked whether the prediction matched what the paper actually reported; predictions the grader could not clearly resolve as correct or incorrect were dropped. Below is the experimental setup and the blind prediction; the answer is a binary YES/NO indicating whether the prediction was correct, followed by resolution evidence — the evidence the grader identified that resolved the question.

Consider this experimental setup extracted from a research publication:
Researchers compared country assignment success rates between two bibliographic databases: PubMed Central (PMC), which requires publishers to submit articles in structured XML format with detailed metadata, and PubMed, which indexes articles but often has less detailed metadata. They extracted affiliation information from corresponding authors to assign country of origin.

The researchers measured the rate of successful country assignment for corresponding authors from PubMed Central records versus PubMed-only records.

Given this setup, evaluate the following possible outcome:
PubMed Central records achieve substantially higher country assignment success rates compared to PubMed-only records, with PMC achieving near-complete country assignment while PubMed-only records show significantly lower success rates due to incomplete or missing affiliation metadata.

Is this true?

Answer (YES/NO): YES